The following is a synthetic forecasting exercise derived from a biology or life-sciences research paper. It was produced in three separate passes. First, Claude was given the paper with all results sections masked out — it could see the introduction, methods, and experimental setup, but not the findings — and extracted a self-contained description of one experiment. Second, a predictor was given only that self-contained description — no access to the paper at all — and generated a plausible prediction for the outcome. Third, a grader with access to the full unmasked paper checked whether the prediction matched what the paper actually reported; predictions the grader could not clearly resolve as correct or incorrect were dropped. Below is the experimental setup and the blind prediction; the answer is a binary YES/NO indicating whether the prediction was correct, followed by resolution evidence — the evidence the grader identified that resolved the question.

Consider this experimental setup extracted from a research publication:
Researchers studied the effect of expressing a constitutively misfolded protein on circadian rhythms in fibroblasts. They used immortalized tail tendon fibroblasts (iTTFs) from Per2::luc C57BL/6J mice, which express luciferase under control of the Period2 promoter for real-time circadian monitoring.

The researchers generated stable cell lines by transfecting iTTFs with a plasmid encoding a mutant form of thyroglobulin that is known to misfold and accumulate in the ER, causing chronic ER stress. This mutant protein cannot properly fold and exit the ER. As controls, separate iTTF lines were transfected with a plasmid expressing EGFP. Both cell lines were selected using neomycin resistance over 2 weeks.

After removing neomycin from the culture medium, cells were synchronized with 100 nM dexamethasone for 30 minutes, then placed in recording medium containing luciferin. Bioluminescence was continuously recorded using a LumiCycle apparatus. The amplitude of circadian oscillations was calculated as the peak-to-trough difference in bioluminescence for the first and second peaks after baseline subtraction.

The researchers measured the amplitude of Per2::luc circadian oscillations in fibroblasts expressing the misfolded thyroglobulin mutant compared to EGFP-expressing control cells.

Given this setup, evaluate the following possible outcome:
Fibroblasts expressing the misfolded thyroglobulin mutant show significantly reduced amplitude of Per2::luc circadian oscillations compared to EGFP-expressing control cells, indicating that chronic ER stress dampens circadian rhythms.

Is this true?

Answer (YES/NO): YES